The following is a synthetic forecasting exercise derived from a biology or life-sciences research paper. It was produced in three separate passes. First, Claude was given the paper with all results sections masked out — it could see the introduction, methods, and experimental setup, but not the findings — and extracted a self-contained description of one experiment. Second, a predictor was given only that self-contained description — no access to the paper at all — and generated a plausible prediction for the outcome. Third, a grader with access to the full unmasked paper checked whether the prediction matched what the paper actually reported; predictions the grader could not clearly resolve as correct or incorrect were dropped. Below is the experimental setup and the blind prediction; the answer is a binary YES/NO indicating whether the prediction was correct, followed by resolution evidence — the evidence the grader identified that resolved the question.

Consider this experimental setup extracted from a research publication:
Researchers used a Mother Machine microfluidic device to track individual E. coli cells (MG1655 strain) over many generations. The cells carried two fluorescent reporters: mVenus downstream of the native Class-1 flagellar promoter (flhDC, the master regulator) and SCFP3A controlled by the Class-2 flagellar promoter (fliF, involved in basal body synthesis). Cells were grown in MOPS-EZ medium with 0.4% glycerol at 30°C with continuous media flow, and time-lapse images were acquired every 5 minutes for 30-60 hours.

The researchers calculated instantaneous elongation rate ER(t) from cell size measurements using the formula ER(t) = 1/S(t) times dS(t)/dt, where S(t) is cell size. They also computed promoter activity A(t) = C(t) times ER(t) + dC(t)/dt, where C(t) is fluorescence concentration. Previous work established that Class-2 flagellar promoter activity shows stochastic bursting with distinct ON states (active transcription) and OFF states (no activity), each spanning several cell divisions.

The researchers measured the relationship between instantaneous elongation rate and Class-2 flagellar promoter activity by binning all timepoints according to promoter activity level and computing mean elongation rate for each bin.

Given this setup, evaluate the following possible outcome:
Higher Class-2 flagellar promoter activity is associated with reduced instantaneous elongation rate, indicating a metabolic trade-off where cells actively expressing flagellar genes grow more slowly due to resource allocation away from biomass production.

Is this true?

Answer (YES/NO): NO